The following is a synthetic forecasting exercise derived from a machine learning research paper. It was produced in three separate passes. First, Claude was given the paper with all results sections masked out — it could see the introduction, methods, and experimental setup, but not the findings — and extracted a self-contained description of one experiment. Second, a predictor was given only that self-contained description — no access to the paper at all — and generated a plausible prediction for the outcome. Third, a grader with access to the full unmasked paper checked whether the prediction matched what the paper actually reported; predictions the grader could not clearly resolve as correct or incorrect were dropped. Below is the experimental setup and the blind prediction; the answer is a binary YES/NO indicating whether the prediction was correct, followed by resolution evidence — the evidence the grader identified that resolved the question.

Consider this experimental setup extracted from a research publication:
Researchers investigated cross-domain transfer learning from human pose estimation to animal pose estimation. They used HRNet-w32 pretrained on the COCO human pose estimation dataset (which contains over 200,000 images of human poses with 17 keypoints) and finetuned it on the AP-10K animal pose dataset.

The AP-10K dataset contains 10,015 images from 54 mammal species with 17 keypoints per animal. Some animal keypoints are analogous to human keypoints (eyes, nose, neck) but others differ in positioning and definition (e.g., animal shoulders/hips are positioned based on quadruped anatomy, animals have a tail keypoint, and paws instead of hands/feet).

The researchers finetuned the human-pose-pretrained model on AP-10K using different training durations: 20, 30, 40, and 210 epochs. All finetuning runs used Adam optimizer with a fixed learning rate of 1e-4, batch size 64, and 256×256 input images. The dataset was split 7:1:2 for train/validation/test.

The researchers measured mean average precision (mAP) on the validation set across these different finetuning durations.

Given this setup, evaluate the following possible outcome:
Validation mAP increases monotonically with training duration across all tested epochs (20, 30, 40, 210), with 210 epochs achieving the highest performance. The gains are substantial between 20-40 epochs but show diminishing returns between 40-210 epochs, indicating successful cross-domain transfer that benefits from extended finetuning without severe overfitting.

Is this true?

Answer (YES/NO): YES